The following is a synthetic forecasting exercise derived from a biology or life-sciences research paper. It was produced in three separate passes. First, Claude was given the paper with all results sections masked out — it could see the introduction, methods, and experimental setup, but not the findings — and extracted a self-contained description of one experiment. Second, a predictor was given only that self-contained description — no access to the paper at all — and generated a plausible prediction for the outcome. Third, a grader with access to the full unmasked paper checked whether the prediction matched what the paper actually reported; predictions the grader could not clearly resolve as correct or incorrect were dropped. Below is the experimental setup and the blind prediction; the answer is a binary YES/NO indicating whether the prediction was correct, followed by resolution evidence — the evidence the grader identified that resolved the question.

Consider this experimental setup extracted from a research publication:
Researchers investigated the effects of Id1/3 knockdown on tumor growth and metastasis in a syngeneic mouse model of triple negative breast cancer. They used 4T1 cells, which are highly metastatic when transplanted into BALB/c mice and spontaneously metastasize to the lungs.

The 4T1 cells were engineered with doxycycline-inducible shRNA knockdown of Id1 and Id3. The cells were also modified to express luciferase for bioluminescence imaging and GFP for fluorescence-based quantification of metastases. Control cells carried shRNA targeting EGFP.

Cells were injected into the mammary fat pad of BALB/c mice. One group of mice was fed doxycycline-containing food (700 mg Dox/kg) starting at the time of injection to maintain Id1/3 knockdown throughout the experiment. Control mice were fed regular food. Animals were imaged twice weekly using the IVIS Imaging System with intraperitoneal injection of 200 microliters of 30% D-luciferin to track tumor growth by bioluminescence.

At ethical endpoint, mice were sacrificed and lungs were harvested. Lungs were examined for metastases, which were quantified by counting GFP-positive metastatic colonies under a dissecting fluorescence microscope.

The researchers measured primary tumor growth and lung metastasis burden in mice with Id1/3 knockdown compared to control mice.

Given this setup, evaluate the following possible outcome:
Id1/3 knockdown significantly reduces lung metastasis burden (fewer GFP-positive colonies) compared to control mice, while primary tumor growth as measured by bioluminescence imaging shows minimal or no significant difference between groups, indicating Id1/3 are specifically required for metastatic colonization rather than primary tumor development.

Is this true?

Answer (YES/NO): NO